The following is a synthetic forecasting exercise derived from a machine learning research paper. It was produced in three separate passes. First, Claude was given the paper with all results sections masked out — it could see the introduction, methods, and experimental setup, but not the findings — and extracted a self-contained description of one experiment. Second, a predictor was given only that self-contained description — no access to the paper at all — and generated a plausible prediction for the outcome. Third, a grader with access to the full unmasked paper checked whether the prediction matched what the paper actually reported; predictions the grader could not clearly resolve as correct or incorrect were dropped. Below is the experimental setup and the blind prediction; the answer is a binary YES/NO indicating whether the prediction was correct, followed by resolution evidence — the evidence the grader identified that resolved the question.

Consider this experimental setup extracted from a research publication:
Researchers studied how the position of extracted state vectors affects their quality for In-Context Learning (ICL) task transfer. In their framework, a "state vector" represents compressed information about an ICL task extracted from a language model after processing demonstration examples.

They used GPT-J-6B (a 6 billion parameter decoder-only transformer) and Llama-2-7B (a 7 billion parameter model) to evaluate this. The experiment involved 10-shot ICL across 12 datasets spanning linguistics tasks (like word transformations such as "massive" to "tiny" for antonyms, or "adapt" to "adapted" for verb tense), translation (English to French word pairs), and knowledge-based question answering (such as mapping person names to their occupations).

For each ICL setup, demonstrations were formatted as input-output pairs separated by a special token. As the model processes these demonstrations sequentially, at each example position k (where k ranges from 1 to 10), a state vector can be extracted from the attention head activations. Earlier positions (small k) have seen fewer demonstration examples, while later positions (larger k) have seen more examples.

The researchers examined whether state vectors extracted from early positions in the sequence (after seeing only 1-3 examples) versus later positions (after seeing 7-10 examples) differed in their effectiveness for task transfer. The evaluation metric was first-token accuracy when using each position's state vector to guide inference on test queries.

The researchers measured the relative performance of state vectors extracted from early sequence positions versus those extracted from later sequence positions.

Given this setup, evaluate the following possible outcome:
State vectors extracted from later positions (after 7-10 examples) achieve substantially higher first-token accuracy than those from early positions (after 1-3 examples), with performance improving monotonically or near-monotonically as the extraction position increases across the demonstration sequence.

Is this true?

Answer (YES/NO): YES